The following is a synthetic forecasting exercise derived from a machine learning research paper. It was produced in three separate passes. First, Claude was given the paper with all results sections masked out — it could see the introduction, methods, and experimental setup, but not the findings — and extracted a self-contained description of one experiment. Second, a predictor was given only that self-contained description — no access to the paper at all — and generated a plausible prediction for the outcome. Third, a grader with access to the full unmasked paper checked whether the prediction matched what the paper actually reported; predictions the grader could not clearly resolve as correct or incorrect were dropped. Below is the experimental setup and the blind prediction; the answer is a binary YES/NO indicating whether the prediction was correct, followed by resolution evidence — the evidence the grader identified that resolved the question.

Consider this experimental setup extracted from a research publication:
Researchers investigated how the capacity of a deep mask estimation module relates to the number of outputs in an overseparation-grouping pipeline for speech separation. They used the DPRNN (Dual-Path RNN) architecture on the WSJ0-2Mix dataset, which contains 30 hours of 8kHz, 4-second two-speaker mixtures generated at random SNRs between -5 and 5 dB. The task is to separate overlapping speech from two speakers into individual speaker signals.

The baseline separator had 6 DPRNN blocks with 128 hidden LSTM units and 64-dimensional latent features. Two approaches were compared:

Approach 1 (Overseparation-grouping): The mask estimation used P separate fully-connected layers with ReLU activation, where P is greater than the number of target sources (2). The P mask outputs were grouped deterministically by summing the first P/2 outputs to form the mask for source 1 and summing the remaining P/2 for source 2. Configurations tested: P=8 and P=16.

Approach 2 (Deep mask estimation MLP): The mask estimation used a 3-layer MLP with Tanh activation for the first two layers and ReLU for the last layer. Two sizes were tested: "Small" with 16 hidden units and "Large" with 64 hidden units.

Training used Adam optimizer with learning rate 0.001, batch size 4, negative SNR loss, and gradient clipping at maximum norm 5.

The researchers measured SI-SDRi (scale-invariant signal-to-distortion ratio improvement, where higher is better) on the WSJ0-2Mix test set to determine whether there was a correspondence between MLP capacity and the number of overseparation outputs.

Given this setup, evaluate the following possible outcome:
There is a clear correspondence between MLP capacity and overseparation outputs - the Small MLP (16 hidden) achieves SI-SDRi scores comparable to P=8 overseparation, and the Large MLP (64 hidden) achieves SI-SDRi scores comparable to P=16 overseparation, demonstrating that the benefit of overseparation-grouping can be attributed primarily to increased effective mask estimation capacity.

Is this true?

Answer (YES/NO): YES